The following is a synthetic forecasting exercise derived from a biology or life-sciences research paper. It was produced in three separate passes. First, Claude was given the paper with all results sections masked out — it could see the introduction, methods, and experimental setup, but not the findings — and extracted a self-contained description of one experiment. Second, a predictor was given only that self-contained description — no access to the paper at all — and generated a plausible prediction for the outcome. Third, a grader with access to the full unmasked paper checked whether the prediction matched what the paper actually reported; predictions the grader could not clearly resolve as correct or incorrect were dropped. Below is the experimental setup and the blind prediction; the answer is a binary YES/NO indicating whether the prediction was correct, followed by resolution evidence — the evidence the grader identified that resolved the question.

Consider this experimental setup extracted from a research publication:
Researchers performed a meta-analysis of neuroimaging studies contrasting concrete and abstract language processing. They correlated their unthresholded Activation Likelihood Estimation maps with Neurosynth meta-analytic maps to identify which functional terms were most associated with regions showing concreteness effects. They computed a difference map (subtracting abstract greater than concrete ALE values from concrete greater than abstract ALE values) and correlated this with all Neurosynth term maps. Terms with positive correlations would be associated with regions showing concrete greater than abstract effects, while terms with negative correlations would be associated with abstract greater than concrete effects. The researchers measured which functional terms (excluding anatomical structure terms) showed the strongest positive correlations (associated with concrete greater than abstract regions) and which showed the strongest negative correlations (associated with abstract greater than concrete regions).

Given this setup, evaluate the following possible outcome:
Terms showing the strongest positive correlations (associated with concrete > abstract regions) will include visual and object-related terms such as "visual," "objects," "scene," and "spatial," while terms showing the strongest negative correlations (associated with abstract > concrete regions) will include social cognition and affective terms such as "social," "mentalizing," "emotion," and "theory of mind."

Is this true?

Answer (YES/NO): NO